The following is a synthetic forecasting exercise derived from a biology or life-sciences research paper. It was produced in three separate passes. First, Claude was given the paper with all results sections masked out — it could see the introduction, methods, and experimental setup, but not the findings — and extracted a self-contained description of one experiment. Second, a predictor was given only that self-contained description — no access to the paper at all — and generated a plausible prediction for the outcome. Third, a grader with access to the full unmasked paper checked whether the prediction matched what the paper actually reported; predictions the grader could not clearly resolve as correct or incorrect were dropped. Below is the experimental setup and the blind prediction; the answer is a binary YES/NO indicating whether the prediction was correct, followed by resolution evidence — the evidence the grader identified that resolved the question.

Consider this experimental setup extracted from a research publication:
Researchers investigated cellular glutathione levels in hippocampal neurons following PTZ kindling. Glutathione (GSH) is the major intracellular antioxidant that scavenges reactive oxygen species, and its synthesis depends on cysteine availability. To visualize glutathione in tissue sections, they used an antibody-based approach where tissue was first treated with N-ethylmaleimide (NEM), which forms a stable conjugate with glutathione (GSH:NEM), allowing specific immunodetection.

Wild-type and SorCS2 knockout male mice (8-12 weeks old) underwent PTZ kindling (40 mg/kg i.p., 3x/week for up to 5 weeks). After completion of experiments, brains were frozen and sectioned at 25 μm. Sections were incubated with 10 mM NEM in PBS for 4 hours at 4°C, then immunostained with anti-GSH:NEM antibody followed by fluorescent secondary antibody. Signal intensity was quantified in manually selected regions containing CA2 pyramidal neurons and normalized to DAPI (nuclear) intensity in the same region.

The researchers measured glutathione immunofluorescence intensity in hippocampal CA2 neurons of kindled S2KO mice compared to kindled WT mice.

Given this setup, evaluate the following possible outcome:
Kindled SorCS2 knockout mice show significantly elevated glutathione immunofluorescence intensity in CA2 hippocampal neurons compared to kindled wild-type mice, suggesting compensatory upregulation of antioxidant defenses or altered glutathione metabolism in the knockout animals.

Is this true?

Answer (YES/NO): NO